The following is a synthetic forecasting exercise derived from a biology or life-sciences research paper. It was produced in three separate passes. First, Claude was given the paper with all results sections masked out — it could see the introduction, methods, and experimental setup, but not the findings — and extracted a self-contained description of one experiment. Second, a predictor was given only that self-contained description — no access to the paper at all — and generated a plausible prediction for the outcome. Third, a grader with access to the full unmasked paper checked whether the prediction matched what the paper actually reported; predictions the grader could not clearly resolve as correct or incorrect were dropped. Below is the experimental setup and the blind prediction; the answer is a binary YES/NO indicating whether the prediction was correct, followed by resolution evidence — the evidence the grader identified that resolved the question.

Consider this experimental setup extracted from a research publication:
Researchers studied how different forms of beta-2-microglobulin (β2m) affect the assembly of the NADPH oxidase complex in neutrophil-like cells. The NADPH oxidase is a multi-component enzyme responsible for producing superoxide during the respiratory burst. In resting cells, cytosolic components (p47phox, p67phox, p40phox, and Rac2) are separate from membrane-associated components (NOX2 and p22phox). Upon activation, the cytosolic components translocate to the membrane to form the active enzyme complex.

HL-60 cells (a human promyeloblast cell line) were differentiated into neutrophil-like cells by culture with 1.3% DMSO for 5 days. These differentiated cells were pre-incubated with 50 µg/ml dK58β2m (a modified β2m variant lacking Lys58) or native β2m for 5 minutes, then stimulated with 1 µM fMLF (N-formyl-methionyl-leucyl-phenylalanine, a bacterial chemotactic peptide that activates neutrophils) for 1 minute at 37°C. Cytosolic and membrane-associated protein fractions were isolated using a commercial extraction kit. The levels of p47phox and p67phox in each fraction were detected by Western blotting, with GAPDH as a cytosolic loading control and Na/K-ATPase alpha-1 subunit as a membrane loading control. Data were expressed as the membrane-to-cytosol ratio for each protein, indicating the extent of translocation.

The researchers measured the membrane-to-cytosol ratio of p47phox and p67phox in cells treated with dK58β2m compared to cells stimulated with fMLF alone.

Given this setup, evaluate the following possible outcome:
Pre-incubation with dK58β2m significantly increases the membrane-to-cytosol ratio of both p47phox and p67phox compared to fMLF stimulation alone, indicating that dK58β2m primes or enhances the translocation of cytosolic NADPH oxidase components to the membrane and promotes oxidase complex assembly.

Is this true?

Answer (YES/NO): NO